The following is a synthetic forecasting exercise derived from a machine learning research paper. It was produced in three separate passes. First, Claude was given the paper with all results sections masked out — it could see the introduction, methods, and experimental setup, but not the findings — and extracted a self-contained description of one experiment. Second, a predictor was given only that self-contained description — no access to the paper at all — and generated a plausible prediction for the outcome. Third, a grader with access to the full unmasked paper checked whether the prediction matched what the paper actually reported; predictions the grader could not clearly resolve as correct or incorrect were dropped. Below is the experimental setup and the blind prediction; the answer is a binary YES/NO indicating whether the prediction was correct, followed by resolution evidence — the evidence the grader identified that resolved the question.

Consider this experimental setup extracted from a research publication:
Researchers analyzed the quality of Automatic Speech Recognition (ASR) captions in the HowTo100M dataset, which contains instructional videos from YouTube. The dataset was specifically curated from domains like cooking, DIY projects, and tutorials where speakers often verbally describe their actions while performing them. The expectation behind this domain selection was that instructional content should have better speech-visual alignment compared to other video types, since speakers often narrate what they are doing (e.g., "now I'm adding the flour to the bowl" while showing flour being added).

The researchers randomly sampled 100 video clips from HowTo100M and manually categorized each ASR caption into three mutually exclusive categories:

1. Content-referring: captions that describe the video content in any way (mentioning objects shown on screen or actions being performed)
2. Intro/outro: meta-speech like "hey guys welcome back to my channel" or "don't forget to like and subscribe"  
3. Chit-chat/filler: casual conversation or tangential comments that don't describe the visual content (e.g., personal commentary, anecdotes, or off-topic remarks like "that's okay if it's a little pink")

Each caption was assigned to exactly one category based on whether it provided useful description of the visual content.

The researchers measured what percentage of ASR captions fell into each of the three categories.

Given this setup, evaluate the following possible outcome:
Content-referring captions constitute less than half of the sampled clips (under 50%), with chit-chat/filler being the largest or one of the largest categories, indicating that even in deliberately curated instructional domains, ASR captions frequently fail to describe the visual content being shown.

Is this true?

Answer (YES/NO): YES